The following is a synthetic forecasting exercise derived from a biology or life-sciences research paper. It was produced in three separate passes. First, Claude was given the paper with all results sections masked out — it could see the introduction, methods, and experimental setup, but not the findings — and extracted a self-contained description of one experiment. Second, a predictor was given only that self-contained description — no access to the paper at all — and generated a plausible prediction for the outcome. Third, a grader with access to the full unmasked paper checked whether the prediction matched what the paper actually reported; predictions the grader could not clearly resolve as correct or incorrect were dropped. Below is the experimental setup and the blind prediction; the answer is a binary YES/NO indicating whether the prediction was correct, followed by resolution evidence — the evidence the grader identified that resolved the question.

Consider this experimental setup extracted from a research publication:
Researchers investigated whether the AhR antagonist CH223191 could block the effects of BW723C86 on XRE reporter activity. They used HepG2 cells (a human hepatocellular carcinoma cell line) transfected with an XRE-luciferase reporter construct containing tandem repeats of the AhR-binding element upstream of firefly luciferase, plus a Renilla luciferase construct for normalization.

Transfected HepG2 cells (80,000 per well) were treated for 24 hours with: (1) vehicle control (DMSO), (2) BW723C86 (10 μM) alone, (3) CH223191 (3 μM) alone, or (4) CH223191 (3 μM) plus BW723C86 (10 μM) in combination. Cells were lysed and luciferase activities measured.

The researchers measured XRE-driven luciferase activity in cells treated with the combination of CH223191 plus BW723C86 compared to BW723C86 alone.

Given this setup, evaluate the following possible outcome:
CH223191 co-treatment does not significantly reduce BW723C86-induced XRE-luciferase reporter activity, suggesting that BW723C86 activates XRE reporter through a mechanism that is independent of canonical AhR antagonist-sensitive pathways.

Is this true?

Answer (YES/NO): NO